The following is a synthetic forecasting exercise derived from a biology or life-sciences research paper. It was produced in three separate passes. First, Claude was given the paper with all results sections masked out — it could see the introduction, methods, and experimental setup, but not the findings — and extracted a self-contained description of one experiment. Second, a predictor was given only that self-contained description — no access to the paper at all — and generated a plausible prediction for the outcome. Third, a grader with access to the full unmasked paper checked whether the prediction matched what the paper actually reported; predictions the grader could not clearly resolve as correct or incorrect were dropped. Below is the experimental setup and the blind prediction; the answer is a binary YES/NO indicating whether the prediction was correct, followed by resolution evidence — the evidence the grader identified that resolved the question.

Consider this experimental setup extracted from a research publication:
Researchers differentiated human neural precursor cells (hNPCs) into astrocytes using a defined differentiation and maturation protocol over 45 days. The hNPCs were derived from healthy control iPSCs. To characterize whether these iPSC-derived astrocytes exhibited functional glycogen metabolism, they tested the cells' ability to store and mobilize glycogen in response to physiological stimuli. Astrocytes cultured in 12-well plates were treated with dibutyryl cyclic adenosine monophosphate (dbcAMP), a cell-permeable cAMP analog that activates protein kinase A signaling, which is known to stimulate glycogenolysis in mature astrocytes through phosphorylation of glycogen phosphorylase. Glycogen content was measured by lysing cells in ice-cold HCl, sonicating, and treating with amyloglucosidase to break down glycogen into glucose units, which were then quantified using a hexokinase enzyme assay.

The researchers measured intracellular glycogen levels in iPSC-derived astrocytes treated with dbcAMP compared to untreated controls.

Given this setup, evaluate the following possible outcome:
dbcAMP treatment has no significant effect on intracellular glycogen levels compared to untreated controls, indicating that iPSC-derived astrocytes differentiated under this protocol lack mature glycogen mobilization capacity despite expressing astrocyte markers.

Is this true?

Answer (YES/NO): NO